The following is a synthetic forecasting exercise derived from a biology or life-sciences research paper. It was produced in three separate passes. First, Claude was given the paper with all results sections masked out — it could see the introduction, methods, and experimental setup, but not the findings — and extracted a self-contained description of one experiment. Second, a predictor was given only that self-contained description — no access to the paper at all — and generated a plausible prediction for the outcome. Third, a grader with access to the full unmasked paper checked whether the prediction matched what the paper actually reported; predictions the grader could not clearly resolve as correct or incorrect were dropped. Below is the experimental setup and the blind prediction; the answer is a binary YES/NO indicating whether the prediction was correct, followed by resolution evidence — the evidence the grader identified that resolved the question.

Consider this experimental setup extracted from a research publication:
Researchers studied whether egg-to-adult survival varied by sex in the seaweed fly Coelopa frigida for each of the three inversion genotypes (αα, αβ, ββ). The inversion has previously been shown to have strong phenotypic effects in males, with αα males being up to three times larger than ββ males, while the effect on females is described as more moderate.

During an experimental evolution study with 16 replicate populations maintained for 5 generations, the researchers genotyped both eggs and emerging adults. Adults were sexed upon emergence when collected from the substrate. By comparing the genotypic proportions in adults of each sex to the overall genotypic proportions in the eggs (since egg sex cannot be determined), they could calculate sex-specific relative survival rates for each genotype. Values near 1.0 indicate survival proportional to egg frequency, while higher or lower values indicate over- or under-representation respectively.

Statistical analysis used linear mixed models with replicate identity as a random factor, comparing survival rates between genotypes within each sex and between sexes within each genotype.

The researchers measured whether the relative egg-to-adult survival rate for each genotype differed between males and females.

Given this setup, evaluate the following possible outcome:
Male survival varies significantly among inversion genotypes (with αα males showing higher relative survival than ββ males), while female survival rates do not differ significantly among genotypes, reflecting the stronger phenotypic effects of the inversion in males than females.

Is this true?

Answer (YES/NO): NO